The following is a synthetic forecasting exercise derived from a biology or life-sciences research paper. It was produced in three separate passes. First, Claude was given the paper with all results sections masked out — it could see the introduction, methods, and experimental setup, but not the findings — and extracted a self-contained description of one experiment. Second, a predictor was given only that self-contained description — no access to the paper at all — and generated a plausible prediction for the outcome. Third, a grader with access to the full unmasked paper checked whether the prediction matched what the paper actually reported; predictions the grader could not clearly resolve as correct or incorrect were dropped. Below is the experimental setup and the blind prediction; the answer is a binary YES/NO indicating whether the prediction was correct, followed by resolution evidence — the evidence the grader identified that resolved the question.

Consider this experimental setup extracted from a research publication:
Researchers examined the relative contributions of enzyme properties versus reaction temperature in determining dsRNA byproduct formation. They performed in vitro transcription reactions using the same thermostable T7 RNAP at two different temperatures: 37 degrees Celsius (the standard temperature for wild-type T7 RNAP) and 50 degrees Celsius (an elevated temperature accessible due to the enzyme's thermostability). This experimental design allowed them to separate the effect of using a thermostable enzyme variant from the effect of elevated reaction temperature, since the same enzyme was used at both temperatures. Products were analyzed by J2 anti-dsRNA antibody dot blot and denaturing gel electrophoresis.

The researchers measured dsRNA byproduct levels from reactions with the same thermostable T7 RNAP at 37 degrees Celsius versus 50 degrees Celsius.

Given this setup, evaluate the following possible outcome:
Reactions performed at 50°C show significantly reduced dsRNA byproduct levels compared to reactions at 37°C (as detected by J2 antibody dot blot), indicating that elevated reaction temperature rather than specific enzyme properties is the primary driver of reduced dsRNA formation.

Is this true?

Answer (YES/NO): YES